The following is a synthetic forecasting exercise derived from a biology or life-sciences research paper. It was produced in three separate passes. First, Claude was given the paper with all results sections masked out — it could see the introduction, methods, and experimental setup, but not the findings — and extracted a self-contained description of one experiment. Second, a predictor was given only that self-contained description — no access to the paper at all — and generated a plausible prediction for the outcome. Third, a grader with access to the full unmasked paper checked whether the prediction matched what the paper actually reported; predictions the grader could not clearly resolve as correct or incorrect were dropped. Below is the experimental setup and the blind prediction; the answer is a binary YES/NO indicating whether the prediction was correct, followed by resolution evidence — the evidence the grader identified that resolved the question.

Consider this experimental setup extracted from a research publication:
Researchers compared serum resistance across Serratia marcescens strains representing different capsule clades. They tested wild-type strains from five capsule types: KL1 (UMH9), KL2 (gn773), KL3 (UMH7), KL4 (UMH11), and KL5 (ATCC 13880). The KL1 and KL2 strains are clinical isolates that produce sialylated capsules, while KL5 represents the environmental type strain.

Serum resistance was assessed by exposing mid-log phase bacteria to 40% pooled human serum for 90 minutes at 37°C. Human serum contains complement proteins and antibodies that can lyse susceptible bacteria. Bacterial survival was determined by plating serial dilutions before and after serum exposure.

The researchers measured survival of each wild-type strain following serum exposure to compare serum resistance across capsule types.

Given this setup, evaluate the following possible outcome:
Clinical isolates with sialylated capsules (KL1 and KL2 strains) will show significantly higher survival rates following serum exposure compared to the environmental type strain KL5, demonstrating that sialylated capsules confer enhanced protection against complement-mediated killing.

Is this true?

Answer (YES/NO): NO